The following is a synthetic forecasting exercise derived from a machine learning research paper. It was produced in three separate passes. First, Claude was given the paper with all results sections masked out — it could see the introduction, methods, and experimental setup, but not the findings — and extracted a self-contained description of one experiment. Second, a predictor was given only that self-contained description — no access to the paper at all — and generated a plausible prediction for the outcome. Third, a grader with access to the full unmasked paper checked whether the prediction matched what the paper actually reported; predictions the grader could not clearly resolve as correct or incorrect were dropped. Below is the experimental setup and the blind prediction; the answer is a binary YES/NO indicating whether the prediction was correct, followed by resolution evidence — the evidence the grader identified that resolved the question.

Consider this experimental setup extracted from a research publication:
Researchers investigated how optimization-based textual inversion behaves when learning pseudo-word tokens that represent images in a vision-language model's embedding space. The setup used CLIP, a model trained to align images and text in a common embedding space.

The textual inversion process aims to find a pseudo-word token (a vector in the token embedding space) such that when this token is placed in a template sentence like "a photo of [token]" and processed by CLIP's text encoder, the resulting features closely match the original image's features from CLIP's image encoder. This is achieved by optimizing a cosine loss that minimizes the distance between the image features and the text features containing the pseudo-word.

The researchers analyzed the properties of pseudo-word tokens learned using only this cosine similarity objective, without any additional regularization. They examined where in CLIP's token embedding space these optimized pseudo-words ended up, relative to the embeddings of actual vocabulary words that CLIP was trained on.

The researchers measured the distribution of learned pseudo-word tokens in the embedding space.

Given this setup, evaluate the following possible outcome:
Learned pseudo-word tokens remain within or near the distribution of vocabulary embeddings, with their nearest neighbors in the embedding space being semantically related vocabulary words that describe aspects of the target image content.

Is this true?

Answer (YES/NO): NO